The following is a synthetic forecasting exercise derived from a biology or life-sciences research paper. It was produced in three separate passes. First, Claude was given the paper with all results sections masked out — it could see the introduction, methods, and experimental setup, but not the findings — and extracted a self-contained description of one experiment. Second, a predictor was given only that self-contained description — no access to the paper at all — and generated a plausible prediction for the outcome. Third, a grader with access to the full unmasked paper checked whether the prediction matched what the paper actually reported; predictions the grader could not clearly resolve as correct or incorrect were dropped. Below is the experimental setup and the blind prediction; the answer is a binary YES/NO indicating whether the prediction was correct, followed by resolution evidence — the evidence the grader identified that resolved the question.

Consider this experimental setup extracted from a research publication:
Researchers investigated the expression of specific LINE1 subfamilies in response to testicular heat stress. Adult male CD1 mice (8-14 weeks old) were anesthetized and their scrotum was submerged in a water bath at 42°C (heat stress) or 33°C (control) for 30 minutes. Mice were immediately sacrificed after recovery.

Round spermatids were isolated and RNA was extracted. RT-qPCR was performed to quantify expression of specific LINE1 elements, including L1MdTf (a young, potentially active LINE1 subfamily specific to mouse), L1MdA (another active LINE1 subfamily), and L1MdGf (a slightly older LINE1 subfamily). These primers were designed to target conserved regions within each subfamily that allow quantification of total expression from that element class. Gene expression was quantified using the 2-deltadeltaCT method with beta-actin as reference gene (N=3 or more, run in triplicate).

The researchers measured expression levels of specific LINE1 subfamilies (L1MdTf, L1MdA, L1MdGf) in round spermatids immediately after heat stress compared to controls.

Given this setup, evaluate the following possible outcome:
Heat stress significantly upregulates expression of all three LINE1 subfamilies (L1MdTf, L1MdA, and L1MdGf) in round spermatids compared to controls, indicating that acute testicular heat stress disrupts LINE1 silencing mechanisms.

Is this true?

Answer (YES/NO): NO